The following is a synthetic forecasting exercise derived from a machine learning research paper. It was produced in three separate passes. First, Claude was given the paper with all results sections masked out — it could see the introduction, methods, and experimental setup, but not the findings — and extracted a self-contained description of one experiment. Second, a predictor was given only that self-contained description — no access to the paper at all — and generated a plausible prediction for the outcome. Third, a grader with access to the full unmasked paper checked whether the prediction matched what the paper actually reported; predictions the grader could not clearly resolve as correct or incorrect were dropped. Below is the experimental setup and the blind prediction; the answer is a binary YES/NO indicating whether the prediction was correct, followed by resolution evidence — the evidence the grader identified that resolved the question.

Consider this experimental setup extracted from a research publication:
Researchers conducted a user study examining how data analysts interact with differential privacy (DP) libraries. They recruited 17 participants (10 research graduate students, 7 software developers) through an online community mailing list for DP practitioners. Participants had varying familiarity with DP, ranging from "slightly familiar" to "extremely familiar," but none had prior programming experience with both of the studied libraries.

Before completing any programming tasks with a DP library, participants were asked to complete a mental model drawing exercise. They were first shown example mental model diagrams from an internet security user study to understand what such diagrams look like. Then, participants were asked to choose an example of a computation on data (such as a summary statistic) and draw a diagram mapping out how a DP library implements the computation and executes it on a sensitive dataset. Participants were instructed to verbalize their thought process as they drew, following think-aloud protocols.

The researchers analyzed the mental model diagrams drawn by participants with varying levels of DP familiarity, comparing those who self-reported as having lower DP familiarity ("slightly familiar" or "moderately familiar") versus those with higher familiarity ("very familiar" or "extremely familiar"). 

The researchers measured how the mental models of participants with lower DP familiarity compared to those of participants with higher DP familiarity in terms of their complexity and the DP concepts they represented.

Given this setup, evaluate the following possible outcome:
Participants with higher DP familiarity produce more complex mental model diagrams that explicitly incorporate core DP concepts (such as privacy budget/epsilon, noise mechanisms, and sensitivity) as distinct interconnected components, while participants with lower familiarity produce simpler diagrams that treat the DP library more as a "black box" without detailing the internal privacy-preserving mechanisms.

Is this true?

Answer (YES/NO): YES